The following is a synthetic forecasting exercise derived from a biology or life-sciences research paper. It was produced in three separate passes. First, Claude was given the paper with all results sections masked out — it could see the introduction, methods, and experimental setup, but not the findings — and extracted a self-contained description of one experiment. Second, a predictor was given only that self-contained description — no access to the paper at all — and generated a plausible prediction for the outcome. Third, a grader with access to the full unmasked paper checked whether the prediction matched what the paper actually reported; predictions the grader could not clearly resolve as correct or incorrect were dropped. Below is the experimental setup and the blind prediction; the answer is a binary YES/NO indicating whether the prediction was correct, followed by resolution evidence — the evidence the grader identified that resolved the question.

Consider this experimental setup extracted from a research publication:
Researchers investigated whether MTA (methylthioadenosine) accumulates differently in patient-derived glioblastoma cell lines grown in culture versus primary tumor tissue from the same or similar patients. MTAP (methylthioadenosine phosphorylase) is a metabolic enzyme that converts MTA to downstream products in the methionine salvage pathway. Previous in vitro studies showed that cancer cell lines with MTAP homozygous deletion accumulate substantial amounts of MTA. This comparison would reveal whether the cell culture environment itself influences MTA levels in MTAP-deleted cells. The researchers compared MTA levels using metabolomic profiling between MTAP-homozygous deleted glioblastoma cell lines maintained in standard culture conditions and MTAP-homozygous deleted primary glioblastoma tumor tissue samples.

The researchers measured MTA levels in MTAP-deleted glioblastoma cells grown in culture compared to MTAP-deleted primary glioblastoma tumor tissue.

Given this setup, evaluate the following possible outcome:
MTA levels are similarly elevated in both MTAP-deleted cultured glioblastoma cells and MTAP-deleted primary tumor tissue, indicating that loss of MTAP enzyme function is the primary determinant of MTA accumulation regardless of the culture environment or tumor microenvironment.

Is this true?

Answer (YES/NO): NO